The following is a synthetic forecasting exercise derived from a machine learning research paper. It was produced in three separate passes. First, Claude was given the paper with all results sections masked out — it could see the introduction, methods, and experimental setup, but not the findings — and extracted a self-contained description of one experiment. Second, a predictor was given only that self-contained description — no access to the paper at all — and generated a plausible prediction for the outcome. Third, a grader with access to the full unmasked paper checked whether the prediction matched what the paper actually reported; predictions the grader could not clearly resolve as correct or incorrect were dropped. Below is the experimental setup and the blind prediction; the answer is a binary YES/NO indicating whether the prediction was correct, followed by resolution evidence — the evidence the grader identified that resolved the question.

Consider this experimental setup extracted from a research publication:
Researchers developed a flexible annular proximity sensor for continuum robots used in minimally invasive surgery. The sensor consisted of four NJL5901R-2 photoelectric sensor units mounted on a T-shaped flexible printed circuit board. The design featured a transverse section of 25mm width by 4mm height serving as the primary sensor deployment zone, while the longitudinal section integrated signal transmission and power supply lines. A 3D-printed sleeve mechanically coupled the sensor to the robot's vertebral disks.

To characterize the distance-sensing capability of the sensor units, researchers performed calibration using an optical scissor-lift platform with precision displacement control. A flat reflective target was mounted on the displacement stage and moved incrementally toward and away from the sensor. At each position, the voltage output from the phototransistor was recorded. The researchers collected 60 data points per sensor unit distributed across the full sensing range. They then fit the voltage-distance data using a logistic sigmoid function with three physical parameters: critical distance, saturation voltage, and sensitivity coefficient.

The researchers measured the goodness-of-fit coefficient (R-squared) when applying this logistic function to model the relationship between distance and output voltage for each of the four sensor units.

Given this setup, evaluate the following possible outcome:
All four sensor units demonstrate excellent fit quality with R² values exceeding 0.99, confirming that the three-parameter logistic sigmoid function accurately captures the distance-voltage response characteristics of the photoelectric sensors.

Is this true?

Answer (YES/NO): YES